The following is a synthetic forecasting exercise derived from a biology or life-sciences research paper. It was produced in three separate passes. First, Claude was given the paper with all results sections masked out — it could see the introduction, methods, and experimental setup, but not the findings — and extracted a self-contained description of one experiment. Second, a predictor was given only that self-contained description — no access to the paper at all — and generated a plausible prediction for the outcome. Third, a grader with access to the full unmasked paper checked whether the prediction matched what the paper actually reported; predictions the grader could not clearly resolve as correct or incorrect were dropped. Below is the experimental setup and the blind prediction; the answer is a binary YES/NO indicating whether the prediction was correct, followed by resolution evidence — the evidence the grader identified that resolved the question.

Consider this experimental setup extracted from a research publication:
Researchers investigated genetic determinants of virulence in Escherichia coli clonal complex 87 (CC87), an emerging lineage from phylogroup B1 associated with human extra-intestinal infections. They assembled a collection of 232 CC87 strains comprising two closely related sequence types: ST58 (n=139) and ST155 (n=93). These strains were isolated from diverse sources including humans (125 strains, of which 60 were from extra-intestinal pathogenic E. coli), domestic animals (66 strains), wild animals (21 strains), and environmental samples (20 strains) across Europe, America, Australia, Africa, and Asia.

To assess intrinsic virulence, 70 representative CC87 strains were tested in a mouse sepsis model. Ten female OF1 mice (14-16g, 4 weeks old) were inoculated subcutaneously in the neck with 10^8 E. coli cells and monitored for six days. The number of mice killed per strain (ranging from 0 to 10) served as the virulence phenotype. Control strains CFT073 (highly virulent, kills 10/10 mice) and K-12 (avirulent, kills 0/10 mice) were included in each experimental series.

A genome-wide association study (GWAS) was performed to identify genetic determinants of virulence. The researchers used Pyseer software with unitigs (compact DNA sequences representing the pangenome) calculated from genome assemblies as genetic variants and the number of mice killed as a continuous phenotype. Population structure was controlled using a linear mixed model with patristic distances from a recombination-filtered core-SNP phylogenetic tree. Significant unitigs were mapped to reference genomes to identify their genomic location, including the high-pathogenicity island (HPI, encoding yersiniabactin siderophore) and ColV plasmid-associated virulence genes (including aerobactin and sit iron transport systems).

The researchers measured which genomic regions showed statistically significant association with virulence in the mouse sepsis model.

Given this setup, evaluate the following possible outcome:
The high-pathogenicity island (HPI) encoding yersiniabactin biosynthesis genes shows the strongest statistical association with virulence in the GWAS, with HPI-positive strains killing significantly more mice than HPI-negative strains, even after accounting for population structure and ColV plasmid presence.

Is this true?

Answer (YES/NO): YES